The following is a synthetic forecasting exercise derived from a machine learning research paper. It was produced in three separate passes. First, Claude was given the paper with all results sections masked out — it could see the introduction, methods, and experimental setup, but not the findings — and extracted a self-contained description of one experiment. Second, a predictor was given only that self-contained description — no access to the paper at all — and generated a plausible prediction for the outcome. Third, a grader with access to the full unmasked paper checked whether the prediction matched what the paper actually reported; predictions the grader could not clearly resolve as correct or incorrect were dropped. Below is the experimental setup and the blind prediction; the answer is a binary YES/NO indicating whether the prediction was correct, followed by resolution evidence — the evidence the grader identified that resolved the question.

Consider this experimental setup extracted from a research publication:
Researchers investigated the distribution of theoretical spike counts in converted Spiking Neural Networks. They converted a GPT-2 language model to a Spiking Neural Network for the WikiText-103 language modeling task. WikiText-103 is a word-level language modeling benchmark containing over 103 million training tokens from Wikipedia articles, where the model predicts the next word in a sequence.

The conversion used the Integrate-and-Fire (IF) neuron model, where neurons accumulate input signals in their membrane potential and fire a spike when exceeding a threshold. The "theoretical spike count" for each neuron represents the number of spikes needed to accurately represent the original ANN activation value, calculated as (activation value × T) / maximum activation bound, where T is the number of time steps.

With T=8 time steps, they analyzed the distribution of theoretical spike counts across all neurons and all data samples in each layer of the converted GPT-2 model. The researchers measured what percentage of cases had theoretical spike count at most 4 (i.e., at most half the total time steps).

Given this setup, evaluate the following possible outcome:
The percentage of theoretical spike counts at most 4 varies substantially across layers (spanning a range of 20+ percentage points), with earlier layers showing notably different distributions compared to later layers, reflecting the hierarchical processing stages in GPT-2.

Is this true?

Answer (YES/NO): NO